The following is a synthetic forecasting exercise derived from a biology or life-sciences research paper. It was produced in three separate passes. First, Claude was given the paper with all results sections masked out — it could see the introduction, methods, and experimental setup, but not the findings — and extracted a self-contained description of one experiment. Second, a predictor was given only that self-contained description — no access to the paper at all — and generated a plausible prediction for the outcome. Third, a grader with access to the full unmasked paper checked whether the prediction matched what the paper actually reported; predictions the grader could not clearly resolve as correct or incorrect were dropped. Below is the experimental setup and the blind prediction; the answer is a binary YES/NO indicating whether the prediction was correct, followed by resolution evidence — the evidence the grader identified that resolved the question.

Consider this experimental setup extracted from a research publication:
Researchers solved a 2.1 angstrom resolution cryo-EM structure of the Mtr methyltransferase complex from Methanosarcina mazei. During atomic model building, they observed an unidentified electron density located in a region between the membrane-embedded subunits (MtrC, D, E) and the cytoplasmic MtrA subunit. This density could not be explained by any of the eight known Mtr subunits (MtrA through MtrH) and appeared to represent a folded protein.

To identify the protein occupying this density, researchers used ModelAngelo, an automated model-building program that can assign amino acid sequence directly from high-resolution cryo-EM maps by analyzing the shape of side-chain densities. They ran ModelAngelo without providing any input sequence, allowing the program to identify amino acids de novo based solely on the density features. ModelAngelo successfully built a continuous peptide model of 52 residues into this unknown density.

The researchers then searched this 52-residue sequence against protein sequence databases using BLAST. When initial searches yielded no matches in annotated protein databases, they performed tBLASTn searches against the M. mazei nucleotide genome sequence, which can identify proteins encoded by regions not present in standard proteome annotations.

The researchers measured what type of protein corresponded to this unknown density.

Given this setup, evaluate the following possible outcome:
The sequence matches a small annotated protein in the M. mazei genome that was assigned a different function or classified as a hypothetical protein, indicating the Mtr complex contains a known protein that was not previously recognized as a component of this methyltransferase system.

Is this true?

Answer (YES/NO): YES